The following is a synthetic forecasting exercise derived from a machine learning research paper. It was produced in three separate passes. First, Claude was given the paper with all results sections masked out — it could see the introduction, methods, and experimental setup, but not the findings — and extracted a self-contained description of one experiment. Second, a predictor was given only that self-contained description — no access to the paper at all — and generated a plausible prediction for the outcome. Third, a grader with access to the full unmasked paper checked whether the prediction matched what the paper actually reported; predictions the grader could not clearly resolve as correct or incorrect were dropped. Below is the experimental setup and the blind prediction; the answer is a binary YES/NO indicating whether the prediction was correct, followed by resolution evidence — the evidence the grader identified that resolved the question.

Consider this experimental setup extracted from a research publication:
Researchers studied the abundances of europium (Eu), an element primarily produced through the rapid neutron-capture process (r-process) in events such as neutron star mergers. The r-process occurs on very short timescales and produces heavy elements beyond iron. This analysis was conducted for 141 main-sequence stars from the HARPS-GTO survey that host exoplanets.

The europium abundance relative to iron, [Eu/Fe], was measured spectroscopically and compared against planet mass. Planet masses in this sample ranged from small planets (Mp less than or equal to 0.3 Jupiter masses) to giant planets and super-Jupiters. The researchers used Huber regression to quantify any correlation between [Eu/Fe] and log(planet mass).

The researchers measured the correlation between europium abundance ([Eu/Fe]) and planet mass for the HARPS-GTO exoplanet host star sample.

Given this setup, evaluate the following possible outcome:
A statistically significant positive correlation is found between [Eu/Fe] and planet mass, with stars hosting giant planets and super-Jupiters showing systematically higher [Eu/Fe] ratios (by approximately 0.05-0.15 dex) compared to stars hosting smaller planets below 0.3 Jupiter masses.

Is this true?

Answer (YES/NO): NO